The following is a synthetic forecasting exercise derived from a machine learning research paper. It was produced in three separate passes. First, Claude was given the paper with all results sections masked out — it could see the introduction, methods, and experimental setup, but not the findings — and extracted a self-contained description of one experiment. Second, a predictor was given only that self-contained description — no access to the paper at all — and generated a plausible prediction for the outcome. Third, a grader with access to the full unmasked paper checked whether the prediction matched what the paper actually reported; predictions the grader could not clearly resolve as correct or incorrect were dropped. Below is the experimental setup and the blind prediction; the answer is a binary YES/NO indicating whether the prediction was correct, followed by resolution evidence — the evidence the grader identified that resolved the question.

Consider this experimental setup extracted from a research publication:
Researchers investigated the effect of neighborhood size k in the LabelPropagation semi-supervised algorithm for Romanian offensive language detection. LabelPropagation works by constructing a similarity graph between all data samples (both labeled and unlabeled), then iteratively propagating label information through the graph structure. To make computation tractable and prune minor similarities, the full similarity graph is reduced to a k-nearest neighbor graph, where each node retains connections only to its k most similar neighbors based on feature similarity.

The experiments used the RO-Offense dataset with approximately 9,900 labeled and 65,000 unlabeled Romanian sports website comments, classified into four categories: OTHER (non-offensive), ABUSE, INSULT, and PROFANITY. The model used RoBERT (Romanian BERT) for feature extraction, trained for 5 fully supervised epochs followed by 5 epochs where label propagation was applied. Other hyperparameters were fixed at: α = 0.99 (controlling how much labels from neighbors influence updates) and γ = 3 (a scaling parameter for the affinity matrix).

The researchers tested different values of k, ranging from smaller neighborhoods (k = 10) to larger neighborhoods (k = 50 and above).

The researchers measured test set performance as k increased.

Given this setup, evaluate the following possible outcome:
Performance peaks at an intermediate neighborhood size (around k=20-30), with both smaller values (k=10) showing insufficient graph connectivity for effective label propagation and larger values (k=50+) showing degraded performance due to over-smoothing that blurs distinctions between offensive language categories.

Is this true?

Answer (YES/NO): NO